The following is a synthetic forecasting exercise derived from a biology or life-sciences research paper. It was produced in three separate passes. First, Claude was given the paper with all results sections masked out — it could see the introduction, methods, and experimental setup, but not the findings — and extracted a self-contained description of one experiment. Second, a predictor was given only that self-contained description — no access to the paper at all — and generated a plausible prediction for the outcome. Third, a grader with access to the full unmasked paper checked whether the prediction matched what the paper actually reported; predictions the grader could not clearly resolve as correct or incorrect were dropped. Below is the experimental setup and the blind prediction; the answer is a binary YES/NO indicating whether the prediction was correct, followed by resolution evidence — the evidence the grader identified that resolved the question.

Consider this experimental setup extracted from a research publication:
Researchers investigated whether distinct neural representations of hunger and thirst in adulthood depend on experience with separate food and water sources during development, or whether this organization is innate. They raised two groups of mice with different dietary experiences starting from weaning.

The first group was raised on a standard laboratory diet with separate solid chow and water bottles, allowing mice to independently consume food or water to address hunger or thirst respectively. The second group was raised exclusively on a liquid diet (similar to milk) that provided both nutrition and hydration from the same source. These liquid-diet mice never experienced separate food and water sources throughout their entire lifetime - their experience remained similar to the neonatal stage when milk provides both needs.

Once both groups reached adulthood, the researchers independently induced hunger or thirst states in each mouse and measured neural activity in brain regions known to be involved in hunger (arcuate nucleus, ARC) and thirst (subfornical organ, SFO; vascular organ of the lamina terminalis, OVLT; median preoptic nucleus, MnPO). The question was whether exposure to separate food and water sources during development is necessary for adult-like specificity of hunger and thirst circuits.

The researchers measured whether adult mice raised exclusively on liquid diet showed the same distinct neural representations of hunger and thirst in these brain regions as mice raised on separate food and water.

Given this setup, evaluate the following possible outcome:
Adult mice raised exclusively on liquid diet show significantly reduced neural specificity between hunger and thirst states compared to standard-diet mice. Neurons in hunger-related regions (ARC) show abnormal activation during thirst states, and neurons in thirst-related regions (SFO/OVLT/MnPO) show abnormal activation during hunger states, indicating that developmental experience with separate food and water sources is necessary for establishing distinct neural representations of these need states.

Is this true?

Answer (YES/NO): NO